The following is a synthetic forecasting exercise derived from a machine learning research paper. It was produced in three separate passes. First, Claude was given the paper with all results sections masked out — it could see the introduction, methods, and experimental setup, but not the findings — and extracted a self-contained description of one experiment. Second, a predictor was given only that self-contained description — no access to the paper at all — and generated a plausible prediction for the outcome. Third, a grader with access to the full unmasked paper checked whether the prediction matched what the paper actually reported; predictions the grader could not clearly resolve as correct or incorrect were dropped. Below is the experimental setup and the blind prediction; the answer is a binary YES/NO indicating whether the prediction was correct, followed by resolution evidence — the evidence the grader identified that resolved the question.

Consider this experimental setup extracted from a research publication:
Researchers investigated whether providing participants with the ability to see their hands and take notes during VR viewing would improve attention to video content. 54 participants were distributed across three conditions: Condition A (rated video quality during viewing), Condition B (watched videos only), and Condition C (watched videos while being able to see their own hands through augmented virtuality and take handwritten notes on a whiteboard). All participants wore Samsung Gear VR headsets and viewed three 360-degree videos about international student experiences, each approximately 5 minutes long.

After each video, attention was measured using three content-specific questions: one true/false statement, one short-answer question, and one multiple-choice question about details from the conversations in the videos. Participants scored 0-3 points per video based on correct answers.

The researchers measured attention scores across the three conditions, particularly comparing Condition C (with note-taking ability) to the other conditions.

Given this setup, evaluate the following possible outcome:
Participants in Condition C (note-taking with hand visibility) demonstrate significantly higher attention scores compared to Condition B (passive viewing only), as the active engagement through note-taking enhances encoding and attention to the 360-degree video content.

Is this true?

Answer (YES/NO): NO